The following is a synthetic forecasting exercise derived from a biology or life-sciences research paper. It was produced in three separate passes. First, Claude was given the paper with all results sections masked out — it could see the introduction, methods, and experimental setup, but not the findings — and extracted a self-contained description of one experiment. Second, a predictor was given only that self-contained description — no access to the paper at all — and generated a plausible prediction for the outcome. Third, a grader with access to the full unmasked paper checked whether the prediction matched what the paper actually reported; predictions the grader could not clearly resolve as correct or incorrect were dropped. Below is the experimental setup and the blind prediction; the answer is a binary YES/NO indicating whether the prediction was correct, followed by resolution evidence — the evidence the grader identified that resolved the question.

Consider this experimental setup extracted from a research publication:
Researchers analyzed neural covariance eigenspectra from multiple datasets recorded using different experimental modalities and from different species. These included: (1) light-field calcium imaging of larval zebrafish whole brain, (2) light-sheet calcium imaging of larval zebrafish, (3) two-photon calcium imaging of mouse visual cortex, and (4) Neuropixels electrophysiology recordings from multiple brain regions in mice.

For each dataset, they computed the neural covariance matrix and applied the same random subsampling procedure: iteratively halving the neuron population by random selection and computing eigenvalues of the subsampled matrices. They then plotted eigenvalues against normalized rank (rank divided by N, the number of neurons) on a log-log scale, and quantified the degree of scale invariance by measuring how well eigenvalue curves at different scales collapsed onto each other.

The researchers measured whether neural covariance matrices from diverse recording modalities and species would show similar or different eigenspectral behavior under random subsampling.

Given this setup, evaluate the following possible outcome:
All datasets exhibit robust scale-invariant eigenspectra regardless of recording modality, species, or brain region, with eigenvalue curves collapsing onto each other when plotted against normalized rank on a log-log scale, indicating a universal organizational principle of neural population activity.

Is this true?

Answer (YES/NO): YES